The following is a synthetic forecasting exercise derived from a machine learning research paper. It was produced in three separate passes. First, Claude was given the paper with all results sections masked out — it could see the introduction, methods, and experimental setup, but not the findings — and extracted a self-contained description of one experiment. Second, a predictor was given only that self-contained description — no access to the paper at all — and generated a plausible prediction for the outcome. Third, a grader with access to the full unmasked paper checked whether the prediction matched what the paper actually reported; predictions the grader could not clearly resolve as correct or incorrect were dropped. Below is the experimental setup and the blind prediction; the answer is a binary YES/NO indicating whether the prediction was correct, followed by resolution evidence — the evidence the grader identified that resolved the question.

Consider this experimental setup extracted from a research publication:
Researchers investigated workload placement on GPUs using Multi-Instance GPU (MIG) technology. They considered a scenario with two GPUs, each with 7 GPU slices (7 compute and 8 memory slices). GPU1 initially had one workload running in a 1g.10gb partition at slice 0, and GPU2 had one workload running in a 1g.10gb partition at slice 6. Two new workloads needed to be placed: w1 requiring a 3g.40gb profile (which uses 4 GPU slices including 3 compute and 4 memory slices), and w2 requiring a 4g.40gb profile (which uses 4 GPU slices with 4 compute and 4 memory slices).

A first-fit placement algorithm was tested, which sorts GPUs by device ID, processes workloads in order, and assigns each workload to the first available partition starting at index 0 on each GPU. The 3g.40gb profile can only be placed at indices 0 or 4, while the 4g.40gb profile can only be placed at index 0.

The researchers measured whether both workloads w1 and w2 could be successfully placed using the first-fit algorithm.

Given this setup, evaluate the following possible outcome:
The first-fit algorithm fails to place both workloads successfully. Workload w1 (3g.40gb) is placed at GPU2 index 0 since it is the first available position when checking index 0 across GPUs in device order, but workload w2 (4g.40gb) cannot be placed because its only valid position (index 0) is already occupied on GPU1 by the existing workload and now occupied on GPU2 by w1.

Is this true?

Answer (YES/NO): NO